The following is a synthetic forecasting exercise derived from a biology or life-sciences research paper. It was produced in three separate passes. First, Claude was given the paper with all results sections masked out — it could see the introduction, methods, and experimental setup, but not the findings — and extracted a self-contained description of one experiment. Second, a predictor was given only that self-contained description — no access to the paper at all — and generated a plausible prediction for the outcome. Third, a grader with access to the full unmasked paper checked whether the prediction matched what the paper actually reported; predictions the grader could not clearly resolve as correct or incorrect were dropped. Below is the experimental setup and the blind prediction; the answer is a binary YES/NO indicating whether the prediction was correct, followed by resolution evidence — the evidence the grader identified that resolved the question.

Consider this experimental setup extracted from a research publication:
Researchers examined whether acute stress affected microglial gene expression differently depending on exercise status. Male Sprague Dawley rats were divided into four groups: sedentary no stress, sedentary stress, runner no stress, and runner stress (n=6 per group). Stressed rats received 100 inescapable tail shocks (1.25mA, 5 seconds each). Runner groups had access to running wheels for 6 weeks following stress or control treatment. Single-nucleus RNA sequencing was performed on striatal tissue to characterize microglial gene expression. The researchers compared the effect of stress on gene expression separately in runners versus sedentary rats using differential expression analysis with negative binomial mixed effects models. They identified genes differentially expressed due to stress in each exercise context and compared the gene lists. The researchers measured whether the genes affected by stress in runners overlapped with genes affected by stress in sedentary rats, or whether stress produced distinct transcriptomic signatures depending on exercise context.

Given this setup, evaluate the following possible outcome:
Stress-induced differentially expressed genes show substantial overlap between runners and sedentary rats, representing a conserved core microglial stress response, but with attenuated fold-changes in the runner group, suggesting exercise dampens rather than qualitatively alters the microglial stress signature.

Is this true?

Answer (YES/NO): NO